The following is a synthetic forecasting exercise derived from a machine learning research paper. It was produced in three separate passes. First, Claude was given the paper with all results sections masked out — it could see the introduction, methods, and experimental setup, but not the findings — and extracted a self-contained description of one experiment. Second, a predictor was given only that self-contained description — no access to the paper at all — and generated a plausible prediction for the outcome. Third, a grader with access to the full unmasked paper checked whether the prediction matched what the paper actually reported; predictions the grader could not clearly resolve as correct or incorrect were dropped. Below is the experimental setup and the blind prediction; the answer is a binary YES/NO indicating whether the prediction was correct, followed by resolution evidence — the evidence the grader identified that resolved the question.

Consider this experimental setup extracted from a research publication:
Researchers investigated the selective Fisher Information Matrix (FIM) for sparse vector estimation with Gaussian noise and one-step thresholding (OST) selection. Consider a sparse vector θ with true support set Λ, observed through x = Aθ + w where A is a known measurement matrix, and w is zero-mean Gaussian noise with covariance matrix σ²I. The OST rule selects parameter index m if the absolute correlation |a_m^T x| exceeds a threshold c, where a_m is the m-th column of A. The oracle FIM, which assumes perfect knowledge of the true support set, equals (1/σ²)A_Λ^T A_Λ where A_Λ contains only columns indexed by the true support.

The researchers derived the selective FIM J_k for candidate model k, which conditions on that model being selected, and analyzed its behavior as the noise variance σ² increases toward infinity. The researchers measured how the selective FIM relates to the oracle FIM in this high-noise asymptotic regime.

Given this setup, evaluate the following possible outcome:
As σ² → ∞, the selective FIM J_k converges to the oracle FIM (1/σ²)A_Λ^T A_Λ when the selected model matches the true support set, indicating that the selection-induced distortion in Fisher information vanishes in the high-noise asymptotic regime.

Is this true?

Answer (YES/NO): YES